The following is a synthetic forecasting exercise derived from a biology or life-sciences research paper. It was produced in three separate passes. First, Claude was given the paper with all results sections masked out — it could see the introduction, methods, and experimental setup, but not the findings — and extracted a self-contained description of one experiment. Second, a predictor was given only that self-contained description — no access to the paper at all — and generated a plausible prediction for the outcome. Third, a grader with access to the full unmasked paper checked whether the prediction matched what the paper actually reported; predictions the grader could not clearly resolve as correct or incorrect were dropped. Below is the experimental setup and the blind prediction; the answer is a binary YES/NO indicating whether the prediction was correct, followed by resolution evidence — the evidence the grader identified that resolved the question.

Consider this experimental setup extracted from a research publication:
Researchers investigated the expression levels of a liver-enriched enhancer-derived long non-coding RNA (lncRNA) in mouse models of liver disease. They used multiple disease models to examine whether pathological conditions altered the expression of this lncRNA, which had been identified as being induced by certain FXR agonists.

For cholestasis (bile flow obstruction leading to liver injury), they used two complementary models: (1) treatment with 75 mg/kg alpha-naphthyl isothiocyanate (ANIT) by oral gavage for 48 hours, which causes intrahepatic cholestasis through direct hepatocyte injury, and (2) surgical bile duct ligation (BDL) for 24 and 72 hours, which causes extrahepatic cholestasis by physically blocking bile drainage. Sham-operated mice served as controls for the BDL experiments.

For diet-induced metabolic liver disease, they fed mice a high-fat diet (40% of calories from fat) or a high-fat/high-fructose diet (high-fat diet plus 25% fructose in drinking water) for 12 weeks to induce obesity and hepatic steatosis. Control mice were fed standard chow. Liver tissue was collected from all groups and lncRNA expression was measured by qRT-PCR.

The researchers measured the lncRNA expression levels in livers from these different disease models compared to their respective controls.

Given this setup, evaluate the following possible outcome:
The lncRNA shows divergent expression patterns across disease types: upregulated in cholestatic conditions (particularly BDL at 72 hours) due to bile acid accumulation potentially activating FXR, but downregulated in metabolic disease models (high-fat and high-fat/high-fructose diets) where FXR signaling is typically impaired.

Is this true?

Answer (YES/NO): NO